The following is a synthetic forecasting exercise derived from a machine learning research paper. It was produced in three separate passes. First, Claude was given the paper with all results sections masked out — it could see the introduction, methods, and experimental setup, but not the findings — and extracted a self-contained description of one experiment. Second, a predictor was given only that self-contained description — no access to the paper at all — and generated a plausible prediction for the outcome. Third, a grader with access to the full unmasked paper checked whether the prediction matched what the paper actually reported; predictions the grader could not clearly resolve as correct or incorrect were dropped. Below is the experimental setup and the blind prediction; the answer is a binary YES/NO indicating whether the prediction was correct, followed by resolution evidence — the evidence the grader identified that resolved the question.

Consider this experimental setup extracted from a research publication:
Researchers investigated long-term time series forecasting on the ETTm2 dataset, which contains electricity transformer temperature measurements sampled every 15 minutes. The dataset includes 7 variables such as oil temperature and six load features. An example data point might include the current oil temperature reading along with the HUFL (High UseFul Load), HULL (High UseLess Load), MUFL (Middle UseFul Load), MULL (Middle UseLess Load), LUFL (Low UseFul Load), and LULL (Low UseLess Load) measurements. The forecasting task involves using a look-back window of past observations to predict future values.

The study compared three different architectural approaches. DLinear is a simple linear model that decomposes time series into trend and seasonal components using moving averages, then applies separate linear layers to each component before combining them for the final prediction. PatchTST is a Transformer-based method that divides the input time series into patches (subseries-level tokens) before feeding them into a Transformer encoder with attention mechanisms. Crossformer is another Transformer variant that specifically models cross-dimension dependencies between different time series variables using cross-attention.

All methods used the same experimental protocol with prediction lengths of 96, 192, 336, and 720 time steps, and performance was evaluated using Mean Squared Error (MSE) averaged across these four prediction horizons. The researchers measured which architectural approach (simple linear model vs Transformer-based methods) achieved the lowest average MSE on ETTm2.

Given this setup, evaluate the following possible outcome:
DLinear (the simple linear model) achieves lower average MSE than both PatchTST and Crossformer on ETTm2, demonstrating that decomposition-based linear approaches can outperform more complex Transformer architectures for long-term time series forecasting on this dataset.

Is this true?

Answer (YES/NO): YES